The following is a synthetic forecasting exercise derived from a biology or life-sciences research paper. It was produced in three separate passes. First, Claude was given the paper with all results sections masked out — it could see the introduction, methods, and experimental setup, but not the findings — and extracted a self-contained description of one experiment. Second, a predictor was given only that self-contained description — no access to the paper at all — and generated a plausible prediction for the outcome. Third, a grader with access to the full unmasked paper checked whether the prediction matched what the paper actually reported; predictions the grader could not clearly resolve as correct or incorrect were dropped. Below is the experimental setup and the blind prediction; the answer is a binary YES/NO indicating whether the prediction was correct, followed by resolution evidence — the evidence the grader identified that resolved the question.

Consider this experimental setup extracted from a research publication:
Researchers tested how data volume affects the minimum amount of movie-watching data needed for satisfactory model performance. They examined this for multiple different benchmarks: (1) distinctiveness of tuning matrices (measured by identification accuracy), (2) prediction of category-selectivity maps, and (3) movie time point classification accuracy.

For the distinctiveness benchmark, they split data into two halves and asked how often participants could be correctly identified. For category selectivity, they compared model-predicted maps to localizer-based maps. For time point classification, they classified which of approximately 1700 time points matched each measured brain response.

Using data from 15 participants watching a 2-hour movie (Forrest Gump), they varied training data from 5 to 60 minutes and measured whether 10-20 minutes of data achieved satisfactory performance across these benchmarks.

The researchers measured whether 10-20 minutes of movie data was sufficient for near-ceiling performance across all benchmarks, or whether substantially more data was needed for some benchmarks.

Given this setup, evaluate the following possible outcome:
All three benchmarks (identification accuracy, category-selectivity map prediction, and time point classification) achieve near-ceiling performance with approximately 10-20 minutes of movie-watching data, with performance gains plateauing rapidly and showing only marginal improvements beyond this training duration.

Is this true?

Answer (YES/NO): NO